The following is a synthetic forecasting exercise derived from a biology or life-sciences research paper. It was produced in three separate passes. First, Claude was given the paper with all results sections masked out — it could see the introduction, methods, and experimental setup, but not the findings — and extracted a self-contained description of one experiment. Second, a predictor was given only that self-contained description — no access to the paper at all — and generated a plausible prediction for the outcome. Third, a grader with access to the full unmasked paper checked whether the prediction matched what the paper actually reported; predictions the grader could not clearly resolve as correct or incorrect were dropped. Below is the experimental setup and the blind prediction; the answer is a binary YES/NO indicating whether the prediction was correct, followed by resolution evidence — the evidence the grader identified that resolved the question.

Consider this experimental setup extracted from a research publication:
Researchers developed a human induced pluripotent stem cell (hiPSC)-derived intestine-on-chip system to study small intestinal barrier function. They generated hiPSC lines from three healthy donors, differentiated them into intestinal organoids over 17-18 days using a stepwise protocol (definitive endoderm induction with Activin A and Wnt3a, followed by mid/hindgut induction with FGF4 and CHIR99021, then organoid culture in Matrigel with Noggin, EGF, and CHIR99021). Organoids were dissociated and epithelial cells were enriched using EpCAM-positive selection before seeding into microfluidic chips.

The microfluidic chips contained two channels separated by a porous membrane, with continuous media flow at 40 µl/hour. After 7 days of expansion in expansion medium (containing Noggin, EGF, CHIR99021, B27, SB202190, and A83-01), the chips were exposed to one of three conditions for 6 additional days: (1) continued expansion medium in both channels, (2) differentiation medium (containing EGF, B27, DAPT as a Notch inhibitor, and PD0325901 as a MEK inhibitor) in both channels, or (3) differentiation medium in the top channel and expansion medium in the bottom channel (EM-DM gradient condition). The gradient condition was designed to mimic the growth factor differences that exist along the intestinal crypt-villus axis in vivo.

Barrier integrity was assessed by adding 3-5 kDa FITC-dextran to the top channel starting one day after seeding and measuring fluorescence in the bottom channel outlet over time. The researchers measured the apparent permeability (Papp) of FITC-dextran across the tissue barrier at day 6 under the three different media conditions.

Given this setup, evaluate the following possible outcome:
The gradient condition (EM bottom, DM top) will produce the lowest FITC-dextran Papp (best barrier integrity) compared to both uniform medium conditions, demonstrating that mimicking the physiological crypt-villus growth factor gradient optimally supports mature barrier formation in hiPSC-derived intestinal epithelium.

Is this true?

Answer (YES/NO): NO